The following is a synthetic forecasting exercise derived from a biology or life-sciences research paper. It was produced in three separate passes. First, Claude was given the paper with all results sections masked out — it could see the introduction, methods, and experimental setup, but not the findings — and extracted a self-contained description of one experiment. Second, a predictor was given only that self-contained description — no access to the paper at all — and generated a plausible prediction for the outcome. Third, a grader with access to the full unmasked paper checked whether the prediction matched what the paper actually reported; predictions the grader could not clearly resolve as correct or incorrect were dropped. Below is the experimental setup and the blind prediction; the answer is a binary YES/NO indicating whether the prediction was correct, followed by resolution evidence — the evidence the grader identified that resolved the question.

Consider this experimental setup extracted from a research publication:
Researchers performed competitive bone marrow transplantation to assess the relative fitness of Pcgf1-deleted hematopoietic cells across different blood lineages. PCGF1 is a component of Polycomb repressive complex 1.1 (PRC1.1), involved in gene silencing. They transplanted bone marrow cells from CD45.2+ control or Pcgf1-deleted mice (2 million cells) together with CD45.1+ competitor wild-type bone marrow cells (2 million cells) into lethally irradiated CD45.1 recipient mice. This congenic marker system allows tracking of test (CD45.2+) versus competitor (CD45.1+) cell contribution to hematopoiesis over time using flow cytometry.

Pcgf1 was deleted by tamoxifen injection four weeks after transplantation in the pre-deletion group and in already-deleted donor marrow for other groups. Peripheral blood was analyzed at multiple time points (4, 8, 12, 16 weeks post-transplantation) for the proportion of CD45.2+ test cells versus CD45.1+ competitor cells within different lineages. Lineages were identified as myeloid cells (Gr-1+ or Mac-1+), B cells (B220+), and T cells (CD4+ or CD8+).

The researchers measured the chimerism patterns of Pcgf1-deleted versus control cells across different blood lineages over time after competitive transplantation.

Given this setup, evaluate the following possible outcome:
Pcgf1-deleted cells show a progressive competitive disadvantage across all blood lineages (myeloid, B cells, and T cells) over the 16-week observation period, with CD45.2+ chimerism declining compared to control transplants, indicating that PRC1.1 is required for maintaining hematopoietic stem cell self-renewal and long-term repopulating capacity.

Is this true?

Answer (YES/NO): NO